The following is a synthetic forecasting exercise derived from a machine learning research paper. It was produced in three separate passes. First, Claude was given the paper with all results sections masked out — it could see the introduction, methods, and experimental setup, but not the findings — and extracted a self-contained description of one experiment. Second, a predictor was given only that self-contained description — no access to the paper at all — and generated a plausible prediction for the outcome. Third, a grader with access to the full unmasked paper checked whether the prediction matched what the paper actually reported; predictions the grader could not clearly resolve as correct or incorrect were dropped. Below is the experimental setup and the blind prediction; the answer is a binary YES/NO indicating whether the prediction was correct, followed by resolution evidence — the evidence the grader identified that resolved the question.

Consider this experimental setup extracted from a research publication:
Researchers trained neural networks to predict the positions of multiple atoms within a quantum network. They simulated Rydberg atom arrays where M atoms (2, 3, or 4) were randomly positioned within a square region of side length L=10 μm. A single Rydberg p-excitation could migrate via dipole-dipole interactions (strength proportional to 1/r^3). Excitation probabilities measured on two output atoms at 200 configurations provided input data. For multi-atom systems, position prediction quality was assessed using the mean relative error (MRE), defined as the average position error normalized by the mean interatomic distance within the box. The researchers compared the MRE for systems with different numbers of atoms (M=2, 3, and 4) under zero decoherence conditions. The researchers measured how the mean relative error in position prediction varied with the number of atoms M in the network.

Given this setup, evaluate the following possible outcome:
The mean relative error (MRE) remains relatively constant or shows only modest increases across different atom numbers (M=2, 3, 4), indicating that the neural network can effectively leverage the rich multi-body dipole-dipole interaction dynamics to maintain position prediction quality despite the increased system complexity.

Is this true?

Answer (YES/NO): NO